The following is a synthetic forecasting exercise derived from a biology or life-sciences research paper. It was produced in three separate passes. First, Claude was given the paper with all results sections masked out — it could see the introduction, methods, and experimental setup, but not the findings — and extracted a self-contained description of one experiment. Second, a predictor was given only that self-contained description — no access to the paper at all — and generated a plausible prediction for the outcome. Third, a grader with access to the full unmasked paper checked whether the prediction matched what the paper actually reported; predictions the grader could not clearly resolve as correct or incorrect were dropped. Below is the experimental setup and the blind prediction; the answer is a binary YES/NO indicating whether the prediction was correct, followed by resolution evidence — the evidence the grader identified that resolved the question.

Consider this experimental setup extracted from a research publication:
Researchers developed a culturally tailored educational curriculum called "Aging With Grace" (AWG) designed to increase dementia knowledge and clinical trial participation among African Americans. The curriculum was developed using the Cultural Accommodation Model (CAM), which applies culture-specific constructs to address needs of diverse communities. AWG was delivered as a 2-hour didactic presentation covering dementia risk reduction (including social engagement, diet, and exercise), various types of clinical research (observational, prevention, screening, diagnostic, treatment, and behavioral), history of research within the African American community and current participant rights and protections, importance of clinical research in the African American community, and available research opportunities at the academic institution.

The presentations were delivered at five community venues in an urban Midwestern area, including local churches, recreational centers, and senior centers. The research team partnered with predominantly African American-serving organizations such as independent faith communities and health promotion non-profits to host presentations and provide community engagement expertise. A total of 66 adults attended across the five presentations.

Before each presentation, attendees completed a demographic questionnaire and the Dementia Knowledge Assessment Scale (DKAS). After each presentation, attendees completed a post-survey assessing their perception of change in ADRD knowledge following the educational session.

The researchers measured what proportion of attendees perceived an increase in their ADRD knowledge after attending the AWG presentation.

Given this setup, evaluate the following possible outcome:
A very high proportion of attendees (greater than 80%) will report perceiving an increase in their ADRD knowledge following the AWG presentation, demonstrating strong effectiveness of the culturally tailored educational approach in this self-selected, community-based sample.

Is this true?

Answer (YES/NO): NO